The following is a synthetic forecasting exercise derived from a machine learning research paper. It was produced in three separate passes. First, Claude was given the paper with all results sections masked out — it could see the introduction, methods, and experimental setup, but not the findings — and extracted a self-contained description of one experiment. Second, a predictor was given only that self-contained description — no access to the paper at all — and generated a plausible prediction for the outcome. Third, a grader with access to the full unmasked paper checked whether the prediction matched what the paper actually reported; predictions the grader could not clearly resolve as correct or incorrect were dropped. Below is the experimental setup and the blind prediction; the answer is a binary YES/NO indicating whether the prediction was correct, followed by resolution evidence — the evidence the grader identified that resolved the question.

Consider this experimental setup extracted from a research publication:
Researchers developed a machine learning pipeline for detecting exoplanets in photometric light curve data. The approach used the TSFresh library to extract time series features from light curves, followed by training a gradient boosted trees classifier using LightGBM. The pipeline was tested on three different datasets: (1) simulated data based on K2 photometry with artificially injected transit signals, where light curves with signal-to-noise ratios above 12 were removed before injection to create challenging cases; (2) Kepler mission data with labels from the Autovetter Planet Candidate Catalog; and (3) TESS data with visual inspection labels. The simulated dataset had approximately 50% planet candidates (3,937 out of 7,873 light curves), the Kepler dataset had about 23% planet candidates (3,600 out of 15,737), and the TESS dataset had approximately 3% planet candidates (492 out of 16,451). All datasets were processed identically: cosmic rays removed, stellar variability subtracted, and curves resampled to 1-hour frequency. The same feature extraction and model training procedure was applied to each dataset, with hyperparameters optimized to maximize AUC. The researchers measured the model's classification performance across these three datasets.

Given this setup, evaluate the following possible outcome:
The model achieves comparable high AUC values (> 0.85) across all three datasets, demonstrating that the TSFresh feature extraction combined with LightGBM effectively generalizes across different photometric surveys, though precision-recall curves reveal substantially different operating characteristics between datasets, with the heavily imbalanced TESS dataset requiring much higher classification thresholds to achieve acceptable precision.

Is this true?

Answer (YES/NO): NO